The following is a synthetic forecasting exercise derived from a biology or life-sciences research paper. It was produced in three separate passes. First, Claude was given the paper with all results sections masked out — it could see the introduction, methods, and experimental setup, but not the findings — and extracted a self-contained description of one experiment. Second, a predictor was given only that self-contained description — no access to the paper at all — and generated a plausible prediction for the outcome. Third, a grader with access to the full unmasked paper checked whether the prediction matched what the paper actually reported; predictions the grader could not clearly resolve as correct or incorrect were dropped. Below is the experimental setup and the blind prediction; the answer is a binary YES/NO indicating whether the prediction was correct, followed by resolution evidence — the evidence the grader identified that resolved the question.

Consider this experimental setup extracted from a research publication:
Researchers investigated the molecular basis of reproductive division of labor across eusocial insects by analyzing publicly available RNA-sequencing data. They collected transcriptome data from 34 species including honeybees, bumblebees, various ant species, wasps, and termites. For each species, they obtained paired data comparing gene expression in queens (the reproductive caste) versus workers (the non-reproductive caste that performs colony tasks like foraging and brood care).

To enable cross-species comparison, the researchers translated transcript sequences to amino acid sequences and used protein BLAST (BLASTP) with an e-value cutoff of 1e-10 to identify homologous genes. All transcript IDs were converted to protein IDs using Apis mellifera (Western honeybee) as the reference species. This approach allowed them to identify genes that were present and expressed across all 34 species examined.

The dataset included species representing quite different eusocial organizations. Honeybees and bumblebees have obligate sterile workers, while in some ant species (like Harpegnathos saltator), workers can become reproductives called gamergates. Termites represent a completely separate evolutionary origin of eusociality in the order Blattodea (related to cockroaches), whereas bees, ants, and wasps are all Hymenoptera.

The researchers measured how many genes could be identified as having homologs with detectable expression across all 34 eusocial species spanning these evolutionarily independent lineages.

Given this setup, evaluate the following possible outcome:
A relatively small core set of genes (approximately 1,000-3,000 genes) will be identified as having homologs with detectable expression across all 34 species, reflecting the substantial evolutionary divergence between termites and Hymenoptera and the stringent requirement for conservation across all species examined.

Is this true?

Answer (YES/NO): NO